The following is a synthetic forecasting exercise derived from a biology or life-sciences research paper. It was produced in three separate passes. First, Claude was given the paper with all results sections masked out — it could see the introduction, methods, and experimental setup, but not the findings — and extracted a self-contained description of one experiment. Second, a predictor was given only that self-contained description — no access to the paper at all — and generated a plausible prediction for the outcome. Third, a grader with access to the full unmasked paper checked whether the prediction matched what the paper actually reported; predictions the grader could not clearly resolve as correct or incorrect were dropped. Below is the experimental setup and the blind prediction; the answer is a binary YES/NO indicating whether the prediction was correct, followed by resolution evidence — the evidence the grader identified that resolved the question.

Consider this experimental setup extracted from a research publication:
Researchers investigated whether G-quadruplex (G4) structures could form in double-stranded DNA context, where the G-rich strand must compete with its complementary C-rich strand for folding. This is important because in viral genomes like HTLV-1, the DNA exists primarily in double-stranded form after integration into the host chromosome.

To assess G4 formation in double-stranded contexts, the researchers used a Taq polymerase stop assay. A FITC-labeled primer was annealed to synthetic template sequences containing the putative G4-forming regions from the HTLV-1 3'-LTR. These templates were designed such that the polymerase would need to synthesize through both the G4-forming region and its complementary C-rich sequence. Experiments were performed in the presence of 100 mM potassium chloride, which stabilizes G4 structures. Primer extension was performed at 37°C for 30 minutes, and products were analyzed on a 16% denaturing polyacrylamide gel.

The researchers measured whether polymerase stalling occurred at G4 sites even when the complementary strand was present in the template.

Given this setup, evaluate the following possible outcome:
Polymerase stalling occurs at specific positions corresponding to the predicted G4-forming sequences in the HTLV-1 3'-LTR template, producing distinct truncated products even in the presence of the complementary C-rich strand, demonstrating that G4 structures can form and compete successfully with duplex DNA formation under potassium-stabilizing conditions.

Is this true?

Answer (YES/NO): NO